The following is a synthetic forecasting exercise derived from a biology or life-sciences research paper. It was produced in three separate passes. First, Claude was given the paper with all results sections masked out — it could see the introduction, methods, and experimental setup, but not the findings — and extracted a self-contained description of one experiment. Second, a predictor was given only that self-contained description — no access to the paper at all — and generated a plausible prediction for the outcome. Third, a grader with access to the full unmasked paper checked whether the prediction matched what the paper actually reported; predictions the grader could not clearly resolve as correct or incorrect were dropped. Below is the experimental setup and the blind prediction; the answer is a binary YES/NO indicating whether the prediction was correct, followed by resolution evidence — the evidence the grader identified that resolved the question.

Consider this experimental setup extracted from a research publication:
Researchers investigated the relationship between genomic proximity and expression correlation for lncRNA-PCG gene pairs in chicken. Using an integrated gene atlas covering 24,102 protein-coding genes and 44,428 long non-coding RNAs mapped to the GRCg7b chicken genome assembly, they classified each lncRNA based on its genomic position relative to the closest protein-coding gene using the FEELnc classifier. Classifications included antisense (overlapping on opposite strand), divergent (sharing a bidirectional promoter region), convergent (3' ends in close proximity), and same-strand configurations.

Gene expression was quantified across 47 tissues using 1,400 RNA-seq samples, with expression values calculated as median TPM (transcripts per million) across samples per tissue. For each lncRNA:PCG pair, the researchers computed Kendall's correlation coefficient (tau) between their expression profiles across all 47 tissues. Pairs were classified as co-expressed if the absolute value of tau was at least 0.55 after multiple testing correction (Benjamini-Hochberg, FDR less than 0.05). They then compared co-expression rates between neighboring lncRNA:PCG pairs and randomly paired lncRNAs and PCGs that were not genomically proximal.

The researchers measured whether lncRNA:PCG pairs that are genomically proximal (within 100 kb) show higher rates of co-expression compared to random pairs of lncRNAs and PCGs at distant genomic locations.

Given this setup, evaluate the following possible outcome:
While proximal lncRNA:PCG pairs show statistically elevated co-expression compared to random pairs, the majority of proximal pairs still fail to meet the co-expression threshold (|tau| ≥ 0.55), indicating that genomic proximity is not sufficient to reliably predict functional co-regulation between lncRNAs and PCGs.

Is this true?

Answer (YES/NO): YES